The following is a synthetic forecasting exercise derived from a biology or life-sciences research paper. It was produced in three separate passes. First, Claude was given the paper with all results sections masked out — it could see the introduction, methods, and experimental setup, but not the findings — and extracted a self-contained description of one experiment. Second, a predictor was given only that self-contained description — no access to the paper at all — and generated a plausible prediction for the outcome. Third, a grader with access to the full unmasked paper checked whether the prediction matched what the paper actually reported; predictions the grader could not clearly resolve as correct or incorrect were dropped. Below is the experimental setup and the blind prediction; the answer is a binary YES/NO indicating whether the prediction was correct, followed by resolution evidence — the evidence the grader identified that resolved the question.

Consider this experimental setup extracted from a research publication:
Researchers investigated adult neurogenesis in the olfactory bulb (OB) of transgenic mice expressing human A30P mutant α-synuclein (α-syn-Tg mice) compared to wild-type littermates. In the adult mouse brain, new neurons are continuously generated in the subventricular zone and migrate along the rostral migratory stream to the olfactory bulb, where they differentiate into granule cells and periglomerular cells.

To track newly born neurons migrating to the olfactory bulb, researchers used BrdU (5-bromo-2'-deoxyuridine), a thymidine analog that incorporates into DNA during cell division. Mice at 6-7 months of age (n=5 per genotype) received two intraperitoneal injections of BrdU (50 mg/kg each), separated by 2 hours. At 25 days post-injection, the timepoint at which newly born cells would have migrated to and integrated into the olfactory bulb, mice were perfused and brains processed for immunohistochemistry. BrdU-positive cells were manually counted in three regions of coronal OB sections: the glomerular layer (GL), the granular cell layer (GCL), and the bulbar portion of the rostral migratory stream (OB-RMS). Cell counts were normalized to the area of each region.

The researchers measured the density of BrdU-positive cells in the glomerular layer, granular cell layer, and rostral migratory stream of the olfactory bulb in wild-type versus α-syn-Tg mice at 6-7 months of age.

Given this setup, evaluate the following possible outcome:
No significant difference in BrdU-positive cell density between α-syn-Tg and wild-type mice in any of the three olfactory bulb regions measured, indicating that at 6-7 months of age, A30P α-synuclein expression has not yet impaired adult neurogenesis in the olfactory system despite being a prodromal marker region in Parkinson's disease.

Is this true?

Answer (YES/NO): NO